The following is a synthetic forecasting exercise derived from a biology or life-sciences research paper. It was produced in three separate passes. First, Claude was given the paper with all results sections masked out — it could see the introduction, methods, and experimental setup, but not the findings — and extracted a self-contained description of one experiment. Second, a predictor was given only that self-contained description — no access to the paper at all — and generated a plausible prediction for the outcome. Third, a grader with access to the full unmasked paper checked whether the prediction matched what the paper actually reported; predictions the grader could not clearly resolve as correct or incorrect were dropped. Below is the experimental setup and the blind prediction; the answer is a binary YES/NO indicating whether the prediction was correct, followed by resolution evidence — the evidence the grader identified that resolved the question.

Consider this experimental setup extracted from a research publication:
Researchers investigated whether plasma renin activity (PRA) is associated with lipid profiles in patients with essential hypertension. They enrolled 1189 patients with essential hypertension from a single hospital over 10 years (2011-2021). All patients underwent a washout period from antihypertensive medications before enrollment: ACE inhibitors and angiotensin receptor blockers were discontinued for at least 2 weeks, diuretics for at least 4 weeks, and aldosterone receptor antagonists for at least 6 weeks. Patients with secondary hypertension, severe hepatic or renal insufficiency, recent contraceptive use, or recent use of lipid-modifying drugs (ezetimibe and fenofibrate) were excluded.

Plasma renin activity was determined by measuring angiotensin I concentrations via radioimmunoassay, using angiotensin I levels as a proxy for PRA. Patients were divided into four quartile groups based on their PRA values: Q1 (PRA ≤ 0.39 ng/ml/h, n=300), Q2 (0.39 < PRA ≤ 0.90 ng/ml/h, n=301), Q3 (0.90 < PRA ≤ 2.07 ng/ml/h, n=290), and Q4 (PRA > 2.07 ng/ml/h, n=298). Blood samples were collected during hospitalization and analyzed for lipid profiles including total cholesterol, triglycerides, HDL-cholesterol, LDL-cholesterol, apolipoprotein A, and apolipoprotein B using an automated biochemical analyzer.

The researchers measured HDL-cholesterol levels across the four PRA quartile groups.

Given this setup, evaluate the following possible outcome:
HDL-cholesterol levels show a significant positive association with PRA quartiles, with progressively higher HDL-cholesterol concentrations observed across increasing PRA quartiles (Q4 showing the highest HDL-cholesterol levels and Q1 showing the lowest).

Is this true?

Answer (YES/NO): NO